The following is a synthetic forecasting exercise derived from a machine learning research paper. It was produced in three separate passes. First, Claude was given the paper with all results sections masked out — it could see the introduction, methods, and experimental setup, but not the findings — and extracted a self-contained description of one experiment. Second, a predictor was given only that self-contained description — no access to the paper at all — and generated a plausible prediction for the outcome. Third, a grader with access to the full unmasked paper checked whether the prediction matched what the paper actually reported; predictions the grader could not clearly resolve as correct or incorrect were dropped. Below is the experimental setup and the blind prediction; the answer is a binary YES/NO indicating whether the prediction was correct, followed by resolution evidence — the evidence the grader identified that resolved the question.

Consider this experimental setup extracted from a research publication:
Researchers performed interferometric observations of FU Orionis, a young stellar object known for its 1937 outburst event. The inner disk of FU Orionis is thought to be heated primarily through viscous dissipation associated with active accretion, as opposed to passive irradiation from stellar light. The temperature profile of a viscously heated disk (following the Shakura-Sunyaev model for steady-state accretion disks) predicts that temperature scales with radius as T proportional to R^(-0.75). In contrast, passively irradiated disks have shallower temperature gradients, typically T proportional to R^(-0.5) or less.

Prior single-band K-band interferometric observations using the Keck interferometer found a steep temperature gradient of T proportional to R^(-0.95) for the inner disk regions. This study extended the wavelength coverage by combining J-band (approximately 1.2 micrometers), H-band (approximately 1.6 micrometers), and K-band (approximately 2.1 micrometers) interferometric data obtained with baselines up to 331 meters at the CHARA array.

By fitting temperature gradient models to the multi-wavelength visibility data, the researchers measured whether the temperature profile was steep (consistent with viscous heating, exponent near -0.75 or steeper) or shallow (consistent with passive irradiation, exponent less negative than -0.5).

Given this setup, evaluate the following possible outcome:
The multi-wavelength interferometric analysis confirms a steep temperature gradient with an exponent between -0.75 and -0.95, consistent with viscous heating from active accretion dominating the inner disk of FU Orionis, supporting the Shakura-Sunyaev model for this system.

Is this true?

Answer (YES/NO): YES